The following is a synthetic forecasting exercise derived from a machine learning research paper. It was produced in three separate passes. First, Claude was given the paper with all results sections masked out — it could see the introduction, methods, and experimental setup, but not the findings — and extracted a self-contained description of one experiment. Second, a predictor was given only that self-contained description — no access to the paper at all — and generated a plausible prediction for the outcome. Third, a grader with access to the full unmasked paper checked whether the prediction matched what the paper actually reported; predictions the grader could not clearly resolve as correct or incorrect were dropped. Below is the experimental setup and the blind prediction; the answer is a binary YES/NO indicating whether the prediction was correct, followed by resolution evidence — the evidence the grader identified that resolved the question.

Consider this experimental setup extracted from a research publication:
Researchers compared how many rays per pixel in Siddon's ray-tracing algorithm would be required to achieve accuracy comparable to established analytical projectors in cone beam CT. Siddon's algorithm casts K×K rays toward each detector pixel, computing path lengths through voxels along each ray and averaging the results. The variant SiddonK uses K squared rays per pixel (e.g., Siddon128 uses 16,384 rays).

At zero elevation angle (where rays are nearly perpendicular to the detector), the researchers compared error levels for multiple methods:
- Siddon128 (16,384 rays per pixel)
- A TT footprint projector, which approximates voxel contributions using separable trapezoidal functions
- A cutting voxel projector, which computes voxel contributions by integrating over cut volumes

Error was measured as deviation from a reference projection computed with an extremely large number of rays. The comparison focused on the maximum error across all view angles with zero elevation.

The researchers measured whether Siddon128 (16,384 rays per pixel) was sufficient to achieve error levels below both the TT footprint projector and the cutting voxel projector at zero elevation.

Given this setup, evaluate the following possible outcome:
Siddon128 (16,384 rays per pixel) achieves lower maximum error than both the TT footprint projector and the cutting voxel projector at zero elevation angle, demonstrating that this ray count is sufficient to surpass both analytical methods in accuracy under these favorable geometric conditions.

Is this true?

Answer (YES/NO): YES